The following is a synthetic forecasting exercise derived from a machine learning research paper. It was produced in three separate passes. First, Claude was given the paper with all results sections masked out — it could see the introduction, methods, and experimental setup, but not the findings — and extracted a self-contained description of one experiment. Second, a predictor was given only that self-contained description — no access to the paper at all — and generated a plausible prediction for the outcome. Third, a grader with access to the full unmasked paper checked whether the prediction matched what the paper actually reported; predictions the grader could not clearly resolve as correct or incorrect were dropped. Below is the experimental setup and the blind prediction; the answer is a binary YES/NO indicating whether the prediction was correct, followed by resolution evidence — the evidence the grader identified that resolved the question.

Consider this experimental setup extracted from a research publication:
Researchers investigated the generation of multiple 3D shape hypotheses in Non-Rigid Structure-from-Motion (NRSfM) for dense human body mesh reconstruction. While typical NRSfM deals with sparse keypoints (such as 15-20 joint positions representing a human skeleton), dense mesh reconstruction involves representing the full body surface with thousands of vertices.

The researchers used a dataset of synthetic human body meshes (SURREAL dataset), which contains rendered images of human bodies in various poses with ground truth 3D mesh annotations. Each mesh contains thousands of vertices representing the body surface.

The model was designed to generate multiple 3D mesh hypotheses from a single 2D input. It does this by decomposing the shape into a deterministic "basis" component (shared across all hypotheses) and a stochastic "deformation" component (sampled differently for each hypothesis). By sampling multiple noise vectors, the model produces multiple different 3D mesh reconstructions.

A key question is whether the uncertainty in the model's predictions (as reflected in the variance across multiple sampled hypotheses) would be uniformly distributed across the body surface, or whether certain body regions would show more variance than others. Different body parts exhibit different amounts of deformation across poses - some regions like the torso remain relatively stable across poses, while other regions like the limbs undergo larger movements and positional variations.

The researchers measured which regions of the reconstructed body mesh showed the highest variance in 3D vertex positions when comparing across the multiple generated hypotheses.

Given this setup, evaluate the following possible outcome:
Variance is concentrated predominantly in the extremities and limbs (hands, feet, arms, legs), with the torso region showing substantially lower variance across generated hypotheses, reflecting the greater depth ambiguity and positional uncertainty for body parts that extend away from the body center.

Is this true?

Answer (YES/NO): NO